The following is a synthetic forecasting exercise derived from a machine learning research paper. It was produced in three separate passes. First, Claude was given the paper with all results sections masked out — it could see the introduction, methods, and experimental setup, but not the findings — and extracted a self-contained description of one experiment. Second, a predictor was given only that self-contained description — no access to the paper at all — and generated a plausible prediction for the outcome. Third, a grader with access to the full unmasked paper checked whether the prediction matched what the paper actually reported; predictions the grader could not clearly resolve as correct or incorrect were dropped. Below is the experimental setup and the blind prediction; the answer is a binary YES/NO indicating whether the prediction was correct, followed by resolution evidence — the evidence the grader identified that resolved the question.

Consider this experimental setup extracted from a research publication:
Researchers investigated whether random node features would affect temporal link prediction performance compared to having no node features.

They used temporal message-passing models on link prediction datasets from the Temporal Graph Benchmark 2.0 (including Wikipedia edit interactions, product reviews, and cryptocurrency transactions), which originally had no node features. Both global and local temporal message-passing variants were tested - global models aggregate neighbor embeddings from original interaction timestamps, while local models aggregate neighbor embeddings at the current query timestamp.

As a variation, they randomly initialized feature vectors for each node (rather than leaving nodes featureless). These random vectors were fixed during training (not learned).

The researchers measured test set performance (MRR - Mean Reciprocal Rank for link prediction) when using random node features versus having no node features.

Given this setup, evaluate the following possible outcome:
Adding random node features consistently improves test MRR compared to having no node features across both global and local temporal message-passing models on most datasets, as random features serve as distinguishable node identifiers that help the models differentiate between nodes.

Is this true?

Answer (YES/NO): NO